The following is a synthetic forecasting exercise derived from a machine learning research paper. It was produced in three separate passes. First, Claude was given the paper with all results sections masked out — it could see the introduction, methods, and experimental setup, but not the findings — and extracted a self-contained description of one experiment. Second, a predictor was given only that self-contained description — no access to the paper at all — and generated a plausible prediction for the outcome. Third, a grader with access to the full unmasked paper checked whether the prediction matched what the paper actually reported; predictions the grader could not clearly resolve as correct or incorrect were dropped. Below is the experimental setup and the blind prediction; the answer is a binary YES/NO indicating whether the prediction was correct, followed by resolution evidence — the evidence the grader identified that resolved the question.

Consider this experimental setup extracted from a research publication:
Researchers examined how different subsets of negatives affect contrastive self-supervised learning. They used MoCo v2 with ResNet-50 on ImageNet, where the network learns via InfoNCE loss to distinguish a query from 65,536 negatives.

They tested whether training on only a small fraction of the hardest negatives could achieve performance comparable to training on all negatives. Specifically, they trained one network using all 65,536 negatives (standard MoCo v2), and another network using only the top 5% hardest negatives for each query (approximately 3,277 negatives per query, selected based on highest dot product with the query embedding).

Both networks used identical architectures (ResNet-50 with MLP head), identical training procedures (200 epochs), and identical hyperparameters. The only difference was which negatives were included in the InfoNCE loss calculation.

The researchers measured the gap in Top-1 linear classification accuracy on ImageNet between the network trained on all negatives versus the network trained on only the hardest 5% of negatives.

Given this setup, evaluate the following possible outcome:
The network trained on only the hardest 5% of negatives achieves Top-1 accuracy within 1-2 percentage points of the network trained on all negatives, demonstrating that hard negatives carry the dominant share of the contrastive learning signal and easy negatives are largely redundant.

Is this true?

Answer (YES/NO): YES